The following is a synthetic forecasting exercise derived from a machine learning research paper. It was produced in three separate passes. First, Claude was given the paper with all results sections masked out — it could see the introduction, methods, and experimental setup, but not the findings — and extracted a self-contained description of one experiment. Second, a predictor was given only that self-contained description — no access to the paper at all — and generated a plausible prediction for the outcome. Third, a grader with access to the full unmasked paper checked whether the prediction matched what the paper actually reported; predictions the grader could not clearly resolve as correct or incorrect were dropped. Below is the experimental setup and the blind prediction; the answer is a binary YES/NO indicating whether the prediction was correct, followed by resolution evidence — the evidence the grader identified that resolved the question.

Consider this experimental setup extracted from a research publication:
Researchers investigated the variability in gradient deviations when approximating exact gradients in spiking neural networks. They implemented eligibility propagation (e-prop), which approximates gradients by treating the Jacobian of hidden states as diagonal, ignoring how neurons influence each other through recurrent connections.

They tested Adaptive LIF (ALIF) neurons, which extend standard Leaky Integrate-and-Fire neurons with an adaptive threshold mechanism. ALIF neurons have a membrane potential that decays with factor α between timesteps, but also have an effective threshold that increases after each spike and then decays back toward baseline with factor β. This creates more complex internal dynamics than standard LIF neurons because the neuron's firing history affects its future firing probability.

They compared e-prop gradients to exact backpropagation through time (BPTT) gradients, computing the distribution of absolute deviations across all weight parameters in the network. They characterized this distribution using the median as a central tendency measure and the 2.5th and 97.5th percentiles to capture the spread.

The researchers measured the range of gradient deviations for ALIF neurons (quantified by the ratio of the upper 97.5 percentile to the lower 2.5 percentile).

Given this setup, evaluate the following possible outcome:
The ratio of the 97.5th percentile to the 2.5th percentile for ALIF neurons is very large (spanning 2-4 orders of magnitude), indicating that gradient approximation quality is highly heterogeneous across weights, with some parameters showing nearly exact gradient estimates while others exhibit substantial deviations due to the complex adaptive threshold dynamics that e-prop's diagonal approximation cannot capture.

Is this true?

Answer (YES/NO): YES